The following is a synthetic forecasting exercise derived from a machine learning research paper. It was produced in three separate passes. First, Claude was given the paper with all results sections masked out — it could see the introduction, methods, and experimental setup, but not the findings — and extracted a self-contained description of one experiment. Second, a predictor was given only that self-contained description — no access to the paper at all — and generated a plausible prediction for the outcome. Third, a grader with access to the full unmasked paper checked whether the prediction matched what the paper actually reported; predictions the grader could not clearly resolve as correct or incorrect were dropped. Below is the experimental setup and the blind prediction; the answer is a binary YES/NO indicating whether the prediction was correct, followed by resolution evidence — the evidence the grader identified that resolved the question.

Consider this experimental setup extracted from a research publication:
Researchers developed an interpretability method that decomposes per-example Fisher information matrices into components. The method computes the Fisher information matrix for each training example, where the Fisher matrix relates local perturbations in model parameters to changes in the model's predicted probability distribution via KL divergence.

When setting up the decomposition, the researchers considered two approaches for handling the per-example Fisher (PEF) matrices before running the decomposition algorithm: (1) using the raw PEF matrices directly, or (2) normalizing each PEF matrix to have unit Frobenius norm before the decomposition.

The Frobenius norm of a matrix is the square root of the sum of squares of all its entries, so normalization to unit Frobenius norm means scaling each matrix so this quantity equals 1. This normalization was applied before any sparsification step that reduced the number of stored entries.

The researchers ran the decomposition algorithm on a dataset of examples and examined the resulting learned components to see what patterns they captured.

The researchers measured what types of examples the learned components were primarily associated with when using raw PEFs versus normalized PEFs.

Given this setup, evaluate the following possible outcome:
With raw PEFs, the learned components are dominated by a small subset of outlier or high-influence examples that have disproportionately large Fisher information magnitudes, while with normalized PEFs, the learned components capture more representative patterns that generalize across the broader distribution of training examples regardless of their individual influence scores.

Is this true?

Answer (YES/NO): YES